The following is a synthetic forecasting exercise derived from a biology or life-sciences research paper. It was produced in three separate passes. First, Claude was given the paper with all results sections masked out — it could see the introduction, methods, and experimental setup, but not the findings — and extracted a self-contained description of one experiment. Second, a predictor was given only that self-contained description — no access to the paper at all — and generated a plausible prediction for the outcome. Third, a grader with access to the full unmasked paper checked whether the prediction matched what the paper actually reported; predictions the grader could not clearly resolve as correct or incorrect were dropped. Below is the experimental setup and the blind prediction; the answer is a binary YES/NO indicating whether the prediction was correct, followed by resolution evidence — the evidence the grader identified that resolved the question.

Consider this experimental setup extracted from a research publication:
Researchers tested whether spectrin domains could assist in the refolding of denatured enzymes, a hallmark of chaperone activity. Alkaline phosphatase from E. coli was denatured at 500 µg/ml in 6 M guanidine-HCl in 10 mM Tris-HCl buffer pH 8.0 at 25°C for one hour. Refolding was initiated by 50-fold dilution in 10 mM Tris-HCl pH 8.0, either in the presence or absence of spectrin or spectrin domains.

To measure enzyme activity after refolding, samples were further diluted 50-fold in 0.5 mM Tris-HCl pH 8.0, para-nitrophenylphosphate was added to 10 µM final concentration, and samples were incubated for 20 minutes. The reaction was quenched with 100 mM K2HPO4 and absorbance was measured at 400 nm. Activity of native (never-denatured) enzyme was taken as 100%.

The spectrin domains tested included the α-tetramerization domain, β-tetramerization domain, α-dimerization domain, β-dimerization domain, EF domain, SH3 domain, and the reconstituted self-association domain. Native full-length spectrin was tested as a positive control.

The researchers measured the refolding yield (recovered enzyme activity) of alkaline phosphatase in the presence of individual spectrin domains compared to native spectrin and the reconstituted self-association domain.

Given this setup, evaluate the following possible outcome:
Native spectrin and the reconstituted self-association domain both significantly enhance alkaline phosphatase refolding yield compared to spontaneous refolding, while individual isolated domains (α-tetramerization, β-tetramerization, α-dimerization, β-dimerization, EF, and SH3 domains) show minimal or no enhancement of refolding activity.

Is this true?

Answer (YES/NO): NO